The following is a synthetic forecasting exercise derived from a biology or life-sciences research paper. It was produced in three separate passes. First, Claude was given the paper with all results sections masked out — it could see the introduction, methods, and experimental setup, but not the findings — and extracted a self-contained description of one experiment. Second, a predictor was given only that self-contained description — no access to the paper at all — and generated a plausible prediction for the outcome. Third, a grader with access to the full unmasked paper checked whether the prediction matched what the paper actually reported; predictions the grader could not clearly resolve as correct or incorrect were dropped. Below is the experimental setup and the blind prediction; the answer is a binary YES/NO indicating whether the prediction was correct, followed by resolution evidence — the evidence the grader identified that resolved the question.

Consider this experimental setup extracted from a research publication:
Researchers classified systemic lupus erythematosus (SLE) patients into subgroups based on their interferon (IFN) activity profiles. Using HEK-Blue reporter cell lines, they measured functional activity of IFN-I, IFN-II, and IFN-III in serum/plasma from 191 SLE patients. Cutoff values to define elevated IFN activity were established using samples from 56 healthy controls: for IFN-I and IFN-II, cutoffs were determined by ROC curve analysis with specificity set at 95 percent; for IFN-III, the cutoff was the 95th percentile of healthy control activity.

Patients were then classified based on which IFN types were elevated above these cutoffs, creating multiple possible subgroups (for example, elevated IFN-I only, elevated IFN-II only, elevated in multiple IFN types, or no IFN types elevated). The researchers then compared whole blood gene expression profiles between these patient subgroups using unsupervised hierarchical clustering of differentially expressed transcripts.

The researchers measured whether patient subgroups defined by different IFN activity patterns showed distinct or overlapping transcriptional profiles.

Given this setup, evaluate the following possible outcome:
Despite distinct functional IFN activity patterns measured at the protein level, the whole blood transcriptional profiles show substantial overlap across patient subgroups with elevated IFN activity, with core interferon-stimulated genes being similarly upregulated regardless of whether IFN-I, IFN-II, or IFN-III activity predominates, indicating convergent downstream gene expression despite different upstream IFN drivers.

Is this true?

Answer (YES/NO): NO